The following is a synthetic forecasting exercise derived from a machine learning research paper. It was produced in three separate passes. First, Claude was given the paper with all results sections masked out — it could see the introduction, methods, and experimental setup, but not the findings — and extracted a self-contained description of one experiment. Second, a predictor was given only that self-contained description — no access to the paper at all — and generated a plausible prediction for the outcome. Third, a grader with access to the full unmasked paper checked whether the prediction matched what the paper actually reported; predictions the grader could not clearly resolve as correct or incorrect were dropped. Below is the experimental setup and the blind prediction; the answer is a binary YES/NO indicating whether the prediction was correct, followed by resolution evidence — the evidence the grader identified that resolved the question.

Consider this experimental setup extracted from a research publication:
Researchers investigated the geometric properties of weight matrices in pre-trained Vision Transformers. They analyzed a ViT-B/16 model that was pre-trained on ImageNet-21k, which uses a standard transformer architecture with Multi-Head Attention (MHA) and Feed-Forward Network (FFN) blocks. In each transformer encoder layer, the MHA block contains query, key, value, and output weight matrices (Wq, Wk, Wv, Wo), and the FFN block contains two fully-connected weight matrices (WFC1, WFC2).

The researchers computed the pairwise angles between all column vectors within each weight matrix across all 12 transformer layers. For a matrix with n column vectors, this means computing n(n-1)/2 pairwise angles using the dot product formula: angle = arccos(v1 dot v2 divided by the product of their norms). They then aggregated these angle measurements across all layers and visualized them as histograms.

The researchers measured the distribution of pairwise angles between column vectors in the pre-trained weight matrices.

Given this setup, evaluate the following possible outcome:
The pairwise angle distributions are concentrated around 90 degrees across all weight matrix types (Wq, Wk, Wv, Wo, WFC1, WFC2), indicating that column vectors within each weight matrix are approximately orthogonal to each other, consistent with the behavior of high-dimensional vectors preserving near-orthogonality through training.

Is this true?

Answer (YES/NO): YES